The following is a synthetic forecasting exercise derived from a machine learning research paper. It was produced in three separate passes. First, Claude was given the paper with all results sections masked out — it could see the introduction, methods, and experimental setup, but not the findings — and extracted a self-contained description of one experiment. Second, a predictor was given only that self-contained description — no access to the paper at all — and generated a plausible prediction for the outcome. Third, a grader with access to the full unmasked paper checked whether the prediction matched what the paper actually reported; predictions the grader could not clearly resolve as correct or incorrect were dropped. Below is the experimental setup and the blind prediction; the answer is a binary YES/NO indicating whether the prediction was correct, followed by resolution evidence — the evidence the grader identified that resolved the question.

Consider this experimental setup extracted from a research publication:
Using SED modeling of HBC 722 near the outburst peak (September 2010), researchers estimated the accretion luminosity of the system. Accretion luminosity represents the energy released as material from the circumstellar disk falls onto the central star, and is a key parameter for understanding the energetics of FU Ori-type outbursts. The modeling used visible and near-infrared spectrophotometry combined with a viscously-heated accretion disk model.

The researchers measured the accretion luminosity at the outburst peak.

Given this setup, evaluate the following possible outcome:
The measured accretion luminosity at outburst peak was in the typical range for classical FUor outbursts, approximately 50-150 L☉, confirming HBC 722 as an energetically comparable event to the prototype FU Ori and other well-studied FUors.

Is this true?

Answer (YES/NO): YES